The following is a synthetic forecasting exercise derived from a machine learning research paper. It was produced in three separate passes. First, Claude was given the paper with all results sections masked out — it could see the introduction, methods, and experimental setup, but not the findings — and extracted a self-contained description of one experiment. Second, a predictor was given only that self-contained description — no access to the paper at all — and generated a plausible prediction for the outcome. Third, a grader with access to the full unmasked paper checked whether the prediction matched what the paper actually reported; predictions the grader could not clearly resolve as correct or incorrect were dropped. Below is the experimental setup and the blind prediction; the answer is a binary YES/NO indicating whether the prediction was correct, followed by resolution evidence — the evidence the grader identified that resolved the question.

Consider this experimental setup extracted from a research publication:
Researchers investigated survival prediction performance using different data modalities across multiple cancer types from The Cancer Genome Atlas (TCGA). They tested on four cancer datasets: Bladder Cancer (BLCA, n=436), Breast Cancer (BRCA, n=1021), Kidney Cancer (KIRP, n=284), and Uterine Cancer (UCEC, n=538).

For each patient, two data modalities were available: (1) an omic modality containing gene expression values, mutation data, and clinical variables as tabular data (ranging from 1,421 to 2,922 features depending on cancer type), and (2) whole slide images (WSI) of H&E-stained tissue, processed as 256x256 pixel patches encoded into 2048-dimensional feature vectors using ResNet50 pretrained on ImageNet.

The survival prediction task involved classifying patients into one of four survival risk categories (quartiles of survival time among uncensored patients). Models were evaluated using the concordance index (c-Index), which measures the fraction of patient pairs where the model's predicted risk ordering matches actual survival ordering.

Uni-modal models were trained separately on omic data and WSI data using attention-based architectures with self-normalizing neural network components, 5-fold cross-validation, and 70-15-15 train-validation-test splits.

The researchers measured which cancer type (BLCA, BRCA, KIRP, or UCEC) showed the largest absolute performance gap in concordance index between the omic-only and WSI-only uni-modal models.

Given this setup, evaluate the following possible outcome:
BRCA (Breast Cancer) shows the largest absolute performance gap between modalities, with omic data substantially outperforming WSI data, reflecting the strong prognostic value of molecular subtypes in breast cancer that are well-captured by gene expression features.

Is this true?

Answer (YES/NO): NO